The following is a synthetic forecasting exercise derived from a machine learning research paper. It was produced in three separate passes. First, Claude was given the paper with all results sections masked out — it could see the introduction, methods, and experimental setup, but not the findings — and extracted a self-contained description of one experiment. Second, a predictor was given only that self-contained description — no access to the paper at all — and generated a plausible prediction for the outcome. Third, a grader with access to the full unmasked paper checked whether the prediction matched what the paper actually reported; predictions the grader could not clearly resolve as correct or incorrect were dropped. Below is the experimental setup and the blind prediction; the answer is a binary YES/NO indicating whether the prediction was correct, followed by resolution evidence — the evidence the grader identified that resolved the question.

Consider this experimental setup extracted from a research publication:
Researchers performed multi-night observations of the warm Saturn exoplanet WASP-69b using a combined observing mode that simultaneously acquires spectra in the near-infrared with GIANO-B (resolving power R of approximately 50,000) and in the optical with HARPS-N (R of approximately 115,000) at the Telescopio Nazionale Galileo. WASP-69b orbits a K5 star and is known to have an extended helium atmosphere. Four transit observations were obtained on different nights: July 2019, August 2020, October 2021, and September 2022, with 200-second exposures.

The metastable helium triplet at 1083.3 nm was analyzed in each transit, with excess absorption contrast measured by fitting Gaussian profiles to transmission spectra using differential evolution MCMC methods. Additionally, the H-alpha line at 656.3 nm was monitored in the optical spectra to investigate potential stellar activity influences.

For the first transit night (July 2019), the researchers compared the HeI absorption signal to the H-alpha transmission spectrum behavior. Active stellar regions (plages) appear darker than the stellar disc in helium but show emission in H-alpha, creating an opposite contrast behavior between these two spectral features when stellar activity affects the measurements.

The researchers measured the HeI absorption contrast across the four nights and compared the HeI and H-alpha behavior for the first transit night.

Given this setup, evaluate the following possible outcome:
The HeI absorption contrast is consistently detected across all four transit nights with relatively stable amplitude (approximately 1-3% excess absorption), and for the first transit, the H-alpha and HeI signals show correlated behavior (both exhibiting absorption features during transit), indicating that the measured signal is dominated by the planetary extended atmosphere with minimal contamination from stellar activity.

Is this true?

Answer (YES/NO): NO